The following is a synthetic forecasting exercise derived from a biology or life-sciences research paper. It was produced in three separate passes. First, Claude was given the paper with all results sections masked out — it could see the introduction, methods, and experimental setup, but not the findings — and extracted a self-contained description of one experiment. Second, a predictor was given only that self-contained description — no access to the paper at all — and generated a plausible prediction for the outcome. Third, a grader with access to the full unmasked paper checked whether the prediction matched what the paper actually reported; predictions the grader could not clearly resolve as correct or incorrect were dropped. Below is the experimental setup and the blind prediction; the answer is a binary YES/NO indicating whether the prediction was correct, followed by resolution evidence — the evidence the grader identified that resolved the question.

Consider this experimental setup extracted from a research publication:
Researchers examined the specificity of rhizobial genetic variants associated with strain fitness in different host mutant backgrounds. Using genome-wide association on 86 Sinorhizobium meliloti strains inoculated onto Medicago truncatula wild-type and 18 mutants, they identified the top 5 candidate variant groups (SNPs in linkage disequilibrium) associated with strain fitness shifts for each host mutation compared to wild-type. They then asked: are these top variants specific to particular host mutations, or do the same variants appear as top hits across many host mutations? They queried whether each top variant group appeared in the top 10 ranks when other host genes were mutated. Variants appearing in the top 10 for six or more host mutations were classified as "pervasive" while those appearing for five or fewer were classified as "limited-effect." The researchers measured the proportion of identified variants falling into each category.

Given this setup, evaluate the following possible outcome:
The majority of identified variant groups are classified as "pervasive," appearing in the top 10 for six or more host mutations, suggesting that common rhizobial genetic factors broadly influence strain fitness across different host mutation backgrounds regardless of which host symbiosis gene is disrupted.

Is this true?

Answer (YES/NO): NO